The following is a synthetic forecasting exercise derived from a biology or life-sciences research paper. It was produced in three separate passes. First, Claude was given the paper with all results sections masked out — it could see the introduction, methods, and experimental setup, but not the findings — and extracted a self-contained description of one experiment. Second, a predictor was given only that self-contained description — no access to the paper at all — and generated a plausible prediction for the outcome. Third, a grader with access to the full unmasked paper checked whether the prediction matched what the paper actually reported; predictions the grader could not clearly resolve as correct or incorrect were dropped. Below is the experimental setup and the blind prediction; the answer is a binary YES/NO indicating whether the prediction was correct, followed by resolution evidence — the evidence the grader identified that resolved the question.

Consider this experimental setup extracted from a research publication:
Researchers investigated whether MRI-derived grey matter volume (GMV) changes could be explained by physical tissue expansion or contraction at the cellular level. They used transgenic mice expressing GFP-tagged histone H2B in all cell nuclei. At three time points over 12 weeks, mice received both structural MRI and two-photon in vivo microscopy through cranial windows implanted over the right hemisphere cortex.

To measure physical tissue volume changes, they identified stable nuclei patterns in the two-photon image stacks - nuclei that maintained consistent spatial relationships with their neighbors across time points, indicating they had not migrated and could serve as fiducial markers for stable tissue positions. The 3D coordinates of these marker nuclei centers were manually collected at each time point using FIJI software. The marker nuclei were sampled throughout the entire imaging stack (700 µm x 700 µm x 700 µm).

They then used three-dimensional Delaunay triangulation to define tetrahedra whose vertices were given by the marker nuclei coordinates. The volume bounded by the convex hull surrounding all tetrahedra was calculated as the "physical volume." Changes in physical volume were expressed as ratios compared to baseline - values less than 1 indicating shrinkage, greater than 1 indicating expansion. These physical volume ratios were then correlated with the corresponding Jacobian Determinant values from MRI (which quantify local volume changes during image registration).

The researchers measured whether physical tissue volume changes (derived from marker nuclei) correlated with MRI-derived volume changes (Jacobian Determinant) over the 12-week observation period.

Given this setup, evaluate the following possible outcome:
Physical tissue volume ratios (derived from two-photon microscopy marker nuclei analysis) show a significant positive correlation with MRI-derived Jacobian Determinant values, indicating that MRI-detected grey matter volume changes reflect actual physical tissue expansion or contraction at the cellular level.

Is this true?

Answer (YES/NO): NO